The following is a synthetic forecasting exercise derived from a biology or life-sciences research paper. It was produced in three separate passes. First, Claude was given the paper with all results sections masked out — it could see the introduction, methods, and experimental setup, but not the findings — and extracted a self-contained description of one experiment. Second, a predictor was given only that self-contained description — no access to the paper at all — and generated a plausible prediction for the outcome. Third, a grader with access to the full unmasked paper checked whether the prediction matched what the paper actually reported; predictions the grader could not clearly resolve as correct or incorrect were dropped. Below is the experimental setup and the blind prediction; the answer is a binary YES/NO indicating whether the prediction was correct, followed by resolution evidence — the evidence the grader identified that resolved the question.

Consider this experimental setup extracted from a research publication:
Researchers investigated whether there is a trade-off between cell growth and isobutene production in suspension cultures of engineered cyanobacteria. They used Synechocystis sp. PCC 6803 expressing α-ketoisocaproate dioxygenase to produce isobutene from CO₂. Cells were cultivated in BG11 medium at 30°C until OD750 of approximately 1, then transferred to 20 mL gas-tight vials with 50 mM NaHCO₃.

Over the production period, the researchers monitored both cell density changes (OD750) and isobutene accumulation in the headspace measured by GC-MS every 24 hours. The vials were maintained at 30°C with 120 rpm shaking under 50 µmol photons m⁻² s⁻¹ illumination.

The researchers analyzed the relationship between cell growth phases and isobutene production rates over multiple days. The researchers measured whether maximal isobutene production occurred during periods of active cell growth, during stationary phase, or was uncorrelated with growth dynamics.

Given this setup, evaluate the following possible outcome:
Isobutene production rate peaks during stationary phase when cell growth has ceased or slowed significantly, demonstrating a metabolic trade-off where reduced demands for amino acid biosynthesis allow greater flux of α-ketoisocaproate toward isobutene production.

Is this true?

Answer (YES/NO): NO